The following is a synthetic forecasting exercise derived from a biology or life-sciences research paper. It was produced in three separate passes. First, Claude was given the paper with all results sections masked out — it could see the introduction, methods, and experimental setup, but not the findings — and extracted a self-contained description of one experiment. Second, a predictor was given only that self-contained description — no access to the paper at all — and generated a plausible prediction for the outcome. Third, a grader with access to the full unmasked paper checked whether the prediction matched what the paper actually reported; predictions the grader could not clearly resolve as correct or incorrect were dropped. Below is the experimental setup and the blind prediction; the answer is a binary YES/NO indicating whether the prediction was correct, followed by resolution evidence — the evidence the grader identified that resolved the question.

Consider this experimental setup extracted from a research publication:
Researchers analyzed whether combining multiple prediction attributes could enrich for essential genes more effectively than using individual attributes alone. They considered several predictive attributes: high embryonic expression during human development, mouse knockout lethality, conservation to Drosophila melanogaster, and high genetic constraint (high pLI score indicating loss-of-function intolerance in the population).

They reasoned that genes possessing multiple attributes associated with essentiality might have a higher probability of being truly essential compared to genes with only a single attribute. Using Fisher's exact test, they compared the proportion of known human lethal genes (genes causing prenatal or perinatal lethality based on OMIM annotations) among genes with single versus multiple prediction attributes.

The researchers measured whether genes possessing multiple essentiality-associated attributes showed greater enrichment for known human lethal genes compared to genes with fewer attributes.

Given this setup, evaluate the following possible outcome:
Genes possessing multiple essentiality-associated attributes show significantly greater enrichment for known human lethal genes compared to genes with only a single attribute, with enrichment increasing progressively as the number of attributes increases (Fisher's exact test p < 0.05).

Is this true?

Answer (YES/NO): NO